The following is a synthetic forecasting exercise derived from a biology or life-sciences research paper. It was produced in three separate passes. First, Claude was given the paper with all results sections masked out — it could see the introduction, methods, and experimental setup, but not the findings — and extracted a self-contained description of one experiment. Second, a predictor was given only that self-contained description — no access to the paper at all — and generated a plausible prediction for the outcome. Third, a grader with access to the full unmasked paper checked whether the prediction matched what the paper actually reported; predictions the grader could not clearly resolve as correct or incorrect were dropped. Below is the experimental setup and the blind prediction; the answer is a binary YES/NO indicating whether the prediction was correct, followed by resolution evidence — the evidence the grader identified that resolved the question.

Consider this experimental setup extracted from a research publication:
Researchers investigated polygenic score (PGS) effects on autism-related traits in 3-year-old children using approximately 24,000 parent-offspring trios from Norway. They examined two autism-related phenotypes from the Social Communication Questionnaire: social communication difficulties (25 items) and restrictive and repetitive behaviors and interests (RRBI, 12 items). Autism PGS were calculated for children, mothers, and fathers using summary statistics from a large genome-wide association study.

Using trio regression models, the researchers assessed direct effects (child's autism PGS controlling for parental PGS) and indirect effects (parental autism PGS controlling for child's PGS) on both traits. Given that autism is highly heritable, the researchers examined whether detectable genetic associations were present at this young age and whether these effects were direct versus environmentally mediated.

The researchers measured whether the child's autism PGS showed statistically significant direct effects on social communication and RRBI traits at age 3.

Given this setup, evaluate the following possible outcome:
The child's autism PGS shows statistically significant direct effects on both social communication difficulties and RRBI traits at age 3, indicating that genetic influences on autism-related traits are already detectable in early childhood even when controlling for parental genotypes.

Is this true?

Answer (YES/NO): NO